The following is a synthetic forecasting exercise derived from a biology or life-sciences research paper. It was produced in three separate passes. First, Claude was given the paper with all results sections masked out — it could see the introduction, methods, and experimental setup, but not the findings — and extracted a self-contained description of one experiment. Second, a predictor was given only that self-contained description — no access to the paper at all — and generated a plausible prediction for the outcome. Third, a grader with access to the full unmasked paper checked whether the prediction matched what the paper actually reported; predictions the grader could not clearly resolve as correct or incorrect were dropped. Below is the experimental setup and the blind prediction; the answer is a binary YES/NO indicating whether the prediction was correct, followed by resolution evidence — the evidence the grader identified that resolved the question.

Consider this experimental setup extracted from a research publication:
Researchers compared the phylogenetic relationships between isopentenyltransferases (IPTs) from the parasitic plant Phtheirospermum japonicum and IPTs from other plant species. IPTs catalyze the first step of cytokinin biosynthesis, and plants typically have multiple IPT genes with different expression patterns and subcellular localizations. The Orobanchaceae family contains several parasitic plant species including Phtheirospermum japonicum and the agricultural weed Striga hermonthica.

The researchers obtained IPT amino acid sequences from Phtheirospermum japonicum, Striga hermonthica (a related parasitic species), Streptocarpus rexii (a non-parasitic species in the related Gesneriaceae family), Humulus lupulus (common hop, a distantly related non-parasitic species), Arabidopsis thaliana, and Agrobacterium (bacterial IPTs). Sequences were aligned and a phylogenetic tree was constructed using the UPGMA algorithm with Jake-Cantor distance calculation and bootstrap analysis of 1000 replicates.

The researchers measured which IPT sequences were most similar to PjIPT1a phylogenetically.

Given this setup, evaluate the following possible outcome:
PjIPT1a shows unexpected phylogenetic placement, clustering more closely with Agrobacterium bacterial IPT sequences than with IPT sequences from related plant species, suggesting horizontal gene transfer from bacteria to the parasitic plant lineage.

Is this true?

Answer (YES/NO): NO